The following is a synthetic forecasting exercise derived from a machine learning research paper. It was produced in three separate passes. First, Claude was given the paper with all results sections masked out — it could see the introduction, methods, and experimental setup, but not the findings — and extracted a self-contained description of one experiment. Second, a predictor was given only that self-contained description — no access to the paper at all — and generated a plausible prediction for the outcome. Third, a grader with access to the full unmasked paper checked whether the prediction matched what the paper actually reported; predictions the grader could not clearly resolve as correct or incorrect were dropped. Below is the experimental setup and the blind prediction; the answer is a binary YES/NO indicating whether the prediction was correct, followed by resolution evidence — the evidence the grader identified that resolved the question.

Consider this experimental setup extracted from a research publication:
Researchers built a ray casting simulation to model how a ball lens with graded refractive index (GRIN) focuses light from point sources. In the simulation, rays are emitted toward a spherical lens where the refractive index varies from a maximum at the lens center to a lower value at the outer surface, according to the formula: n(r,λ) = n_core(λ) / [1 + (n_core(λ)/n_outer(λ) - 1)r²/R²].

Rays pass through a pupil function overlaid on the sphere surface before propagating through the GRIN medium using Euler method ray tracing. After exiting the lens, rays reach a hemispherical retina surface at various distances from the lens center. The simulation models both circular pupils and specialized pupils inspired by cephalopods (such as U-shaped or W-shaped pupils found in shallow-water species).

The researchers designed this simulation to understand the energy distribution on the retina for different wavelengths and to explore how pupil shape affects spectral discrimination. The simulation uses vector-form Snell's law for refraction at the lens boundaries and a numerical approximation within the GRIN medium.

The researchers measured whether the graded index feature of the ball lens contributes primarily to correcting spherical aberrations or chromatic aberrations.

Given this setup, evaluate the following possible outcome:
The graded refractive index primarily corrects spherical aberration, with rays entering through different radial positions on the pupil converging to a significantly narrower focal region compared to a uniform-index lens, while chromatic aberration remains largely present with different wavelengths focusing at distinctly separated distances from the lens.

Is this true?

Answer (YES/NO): YES